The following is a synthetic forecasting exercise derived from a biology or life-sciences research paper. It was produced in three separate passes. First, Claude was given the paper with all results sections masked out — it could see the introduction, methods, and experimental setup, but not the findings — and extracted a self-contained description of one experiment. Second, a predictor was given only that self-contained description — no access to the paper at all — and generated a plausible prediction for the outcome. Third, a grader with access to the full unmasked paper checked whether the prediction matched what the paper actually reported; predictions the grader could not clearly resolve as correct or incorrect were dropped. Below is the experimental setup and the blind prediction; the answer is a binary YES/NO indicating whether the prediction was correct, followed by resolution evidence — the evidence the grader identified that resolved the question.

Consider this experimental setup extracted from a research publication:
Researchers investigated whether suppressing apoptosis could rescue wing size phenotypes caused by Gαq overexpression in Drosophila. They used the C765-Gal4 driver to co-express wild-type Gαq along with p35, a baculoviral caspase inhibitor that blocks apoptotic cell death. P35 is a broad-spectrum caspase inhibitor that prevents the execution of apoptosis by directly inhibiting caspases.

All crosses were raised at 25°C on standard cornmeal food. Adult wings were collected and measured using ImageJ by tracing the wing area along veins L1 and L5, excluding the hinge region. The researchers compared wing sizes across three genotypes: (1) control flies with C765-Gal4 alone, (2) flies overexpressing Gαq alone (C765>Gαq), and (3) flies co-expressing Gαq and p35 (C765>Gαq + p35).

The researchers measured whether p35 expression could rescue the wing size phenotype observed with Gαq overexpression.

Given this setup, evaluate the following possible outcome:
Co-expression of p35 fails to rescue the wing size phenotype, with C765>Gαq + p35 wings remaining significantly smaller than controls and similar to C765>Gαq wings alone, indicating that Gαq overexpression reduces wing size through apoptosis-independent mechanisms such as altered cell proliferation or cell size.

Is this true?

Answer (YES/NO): NO